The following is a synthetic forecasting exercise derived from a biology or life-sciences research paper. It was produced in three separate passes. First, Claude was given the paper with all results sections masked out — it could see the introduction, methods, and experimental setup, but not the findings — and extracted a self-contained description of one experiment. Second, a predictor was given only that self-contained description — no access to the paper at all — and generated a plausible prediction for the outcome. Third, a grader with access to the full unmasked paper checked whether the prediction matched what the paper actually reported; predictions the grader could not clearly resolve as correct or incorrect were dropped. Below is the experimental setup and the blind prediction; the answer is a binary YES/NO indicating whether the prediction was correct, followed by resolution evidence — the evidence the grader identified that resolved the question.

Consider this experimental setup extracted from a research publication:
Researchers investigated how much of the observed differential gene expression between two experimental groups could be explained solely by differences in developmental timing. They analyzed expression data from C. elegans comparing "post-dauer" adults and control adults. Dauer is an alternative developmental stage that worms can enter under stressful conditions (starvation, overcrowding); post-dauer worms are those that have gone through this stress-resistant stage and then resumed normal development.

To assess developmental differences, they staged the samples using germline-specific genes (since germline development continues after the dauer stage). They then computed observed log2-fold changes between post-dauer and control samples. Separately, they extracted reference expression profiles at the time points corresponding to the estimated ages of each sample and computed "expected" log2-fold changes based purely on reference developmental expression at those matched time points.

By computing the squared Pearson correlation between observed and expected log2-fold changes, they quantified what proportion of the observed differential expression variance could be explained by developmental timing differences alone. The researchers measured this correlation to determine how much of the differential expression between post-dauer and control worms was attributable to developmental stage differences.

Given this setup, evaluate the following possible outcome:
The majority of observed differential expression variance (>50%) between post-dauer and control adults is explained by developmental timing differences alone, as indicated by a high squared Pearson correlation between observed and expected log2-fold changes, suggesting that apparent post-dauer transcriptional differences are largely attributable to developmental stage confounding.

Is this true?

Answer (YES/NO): YES